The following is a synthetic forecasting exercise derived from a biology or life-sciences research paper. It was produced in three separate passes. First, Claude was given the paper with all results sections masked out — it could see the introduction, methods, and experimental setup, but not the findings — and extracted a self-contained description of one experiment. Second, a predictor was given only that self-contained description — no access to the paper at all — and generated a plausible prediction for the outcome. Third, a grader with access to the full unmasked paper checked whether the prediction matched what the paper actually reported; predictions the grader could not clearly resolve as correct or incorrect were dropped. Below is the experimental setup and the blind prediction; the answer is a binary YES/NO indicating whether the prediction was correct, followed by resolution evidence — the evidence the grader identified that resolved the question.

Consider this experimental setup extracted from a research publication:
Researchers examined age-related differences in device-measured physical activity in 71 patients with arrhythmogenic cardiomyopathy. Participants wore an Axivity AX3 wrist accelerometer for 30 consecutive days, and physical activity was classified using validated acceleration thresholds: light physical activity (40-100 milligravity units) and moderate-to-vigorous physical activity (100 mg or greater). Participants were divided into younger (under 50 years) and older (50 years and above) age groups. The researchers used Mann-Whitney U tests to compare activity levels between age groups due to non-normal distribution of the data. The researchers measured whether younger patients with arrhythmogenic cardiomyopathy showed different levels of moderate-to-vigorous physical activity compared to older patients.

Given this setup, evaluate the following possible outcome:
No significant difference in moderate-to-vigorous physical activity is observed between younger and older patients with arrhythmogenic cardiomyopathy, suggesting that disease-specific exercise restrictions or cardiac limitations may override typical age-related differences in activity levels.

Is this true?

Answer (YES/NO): YES